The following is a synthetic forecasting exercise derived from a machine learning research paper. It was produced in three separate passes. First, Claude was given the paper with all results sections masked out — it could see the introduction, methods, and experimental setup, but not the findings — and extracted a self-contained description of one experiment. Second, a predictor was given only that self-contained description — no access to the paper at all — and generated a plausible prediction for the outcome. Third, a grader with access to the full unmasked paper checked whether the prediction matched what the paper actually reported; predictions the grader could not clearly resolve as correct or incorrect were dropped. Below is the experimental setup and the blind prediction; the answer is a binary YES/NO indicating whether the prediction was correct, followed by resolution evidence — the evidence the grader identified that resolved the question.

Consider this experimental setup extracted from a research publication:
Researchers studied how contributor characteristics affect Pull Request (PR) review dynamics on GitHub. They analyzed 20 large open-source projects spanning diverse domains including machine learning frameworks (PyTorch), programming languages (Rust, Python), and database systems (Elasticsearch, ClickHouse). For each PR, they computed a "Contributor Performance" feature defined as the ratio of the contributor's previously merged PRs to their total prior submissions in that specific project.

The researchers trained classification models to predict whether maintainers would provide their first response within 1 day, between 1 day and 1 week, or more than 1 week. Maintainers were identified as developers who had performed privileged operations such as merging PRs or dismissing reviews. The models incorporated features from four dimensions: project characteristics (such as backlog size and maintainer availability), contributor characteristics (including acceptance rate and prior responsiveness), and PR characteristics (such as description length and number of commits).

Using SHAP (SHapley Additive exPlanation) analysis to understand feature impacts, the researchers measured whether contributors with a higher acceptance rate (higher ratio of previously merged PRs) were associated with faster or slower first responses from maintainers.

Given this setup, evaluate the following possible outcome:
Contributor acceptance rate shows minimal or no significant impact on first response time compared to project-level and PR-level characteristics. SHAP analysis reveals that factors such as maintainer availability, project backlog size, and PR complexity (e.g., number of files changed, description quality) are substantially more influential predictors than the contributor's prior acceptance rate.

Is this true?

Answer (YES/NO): NO